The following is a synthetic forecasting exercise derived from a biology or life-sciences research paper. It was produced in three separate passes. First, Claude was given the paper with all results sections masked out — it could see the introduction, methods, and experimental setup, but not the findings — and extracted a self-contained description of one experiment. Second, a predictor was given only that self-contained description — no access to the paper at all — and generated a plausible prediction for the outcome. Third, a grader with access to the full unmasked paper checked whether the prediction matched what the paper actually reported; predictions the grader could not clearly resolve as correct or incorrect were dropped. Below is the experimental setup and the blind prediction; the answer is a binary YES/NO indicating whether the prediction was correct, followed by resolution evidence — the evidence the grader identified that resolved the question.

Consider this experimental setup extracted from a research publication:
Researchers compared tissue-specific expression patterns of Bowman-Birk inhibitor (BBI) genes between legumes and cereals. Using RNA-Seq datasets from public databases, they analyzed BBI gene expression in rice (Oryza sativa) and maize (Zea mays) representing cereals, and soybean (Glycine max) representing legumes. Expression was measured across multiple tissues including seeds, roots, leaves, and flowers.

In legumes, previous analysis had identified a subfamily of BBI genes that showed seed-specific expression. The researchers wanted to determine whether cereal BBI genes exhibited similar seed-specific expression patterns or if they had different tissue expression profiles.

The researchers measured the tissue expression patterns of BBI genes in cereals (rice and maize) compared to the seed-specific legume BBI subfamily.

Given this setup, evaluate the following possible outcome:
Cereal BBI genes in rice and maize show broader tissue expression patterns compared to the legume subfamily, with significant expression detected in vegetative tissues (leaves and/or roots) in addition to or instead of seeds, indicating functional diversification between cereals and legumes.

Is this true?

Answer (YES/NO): NO